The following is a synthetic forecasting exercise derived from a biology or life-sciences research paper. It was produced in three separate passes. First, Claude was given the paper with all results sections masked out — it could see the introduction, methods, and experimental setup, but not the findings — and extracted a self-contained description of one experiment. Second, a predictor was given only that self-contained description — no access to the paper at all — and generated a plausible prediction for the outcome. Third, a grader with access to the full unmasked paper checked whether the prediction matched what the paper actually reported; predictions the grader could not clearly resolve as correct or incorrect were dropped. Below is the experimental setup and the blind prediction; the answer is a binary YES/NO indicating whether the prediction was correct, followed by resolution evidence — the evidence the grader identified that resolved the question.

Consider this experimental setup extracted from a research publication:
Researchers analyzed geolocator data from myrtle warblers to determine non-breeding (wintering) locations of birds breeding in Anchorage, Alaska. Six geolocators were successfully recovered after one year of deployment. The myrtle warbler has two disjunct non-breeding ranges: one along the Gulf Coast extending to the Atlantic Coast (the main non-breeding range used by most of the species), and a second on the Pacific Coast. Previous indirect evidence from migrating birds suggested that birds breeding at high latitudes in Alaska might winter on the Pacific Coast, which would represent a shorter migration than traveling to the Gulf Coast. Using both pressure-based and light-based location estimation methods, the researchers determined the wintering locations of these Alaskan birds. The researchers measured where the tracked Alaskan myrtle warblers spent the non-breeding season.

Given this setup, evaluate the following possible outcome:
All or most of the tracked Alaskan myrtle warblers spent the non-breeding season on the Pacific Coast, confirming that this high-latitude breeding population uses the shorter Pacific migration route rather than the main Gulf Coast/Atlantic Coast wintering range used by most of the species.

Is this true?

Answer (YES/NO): NO